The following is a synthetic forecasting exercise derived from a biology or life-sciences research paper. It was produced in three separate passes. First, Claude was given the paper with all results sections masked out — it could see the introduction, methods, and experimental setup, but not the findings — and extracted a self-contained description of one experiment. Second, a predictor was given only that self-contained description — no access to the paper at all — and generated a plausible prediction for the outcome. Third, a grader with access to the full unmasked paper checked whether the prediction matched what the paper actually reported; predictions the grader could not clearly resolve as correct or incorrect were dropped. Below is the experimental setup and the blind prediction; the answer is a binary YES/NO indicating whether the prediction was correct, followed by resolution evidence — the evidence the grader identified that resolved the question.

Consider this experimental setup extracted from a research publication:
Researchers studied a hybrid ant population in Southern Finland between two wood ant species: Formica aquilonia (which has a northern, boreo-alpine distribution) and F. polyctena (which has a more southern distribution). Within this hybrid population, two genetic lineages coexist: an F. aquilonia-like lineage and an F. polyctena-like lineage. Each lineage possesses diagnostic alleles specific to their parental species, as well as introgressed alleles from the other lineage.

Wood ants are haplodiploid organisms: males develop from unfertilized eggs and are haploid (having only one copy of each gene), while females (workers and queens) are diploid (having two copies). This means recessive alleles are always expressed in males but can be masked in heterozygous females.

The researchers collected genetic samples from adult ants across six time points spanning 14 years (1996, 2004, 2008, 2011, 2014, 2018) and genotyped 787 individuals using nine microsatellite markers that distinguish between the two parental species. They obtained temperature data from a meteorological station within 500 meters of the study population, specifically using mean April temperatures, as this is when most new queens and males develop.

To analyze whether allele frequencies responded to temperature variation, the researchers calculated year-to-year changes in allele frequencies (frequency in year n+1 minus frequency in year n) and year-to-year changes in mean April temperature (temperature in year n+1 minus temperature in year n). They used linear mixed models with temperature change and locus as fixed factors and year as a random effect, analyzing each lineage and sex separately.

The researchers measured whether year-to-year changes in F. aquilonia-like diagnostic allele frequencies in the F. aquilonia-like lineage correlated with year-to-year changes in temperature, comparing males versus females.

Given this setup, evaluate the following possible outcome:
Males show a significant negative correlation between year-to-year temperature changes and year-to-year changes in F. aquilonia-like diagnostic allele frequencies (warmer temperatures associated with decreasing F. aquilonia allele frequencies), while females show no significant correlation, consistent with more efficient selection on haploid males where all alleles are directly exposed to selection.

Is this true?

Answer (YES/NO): YES